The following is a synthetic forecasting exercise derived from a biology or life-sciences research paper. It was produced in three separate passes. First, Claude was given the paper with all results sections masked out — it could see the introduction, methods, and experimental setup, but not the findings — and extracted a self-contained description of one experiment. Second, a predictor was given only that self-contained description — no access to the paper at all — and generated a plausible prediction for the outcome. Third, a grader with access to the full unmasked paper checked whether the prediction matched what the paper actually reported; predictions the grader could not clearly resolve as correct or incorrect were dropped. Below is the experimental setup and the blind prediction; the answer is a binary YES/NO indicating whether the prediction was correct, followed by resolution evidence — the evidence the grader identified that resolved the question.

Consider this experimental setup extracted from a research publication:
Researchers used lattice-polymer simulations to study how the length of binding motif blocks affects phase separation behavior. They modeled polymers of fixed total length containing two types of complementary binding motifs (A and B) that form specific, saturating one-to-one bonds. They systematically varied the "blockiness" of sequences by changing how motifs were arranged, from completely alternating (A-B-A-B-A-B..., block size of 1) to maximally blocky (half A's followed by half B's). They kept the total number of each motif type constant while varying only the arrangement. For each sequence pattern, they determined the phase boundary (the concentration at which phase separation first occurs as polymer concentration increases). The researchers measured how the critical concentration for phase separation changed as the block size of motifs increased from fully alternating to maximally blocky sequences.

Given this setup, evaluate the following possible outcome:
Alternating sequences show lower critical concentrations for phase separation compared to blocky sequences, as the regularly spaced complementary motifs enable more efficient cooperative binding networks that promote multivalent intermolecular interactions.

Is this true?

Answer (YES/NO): NO